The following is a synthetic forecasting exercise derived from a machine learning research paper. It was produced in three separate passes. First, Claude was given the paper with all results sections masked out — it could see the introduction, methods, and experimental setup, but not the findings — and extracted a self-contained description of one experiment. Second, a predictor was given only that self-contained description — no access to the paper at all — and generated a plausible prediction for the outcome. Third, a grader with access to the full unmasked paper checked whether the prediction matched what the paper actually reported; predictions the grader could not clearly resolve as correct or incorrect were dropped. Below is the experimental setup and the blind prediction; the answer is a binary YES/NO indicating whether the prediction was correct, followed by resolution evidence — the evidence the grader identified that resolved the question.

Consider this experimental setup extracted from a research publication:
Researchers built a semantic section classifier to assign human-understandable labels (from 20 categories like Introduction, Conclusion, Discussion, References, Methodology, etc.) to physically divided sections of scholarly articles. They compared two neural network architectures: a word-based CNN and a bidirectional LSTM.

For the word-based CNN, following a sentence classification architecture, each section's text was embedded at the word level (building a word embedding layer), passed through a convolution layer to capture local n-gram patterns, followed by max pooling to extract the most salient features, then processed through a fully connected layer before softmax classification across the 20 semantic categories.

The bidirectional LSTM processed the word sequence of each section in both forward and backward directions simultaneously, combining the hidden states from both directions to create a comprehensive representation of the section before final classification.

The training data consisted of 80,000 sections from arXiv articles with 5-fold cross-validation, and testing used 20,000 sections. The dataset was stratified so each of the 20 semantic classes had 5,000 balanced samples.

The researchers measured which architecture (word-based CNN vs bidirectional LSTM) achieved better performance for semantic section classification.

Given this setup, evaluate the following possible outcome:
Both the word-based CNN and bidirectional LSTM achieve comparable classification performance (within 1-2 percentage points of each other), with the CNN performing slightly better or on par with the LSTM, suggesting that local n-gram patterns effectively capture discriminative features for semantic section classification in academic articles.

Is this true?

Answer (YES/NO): YES